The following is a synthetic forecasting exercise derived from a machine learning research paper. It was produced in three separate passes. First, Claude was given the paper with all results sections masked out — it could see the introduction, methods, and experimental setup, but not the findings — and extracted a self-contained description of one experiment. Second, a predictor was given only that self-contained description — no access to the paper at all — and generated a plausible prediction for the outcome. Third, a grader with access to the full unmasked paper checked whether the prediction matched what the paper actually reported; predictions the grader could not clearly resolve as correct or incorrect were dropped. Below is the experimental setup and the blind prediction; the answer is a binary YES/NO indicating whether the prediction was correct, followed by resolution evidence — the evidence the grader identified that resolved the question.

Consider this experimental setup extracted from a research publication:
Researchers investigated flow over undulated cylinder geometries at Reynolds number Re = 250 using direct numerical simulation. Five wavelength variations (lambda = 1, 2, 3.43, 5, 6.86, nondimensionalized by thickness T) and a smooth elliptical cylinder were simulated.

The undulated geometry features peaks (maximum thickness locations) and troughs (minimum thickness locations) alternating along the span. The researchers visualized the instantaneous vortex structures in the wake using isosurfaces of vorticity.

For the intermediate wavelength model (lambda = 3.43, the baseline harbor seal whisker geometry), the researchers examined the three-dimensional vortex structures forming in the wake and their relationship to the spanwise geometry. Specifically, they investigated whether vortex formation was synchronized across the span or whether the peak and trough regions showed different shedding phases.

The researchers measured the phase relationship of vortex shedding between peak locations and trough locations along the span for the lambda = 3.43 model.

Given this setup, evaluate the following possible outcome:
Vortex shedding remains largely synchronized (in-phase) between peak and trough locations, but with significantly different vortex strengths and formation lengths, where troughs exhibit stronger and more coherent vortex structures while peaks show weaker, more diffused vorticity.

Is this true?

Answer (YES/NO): NO